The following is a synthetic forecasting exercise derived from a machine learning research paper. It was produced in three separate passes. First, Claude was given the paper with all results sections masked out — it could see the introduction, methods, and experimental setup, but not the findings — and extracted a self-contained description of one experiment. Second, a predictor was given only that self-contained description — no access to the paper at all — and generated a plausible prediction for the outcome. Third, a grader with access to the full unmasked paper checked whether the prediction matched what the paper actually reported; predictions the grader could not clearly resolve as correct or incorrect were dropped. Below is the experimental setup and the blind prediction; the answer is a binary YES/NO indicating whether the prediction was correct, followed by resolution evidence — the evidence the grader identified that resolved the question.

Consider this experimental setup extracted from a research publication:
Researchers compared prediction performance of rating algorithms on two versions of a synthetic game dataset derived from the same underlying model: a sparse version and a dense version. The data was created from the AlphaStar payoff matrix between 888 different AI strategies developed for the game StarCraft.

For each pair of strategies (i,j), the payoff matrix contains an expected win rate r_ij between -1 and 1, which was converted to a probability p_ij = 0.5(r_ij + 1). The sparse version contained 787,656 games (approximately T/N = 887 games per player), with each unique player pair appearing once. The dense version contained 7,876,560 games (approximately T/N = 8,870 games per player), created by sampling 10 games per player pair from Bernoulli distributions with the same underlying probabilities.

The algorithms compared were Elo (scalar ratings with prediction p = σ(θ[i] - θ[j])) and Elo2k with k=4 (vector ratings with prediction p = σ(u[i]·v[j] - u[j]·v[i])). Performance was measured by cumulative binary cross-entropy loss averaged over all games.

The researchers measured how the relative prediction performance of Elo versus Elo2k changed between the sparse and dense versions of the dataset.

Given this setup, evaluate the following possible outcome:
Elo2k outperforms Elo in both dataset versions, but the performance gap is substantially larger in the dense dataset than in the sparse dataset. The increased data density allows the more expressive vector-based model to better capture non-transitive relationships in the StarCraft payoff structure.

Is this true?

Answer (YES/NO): NO